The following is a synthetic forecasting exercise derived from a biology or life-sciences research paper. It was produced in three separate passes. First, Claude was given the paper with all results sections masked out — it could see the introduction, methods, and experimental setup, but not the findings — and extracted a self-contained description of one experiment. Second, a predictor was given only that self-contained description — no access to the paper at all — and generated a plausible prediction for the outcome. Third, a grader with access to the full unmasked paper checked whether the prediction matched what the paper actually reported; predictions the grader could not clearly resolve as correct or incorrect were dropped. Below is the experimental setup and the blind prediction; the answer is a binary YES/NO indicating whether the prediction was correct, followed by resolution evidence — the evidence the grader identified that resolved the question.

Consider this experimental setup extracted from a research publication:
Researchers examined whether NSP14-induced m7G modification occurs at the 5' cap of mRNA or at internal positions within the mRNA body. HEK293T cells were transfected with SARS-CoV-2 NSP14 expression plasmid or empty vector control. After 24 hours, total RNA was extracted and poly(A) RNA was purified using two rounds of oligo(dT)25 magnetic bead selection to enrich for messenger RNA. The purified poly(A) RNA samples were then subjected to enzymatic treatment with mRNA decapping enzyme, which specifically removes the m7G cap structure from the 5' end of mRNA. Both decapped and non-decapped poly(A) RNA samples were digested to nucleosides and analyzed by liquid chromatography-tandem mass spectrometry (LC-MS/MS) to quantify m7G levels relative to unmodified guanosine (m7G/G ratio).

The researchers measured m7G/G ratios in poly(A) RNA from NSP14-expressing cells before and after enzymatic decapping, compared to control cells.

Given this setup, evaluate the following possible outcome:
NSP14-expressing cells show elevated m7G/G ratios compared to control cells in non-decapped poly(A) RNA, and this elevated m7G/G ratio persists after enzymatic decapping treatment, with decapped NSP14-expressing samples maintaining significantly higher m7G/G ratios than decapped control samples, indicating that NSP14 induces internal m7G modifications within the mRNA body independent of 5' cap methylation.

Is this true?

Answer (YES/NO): YES